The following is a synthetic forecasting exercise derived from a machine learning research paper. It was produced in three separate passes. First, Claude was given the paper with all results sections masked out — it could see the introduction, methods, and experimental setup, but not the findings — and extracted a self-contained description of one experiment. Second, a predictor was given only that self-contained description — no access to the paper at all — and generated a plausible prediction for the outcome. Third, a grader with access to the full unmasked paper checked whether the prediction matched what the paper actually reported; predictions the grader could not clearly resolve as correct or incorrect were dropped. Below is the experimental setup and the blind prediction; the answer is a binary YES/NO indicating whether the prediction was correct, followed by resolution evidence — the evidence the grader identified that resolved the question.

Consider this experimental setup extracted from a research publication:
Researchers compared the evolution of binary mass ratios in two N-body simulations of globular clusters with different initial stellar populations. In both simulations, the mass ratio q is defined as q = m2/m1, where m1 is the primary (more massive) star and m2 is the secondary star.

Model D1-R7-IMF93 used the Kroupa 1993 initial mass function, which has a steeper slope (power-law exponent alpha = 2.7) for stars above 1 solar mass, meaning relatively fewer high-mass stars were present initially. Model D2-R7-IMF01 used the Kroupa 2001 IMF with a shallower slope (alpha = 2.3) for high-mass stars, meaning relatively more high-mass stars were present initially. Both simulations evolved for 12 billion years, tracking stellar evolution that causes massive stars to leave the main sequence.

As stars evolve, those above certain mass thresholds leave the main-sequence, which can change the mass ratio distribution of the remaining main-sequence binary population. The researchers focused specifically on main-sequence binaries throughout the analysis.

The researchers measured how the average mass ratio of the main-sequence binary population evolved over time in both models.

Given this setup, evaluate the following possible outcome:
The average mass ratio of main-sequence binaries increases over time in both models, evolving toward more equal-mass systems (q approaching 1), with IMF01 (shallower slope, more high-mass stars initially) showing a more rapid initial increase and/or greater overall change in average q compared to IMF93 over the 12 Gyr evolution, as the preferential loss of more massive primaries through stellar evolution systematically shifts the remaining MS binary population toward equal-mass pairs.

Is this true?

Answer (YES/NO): NO